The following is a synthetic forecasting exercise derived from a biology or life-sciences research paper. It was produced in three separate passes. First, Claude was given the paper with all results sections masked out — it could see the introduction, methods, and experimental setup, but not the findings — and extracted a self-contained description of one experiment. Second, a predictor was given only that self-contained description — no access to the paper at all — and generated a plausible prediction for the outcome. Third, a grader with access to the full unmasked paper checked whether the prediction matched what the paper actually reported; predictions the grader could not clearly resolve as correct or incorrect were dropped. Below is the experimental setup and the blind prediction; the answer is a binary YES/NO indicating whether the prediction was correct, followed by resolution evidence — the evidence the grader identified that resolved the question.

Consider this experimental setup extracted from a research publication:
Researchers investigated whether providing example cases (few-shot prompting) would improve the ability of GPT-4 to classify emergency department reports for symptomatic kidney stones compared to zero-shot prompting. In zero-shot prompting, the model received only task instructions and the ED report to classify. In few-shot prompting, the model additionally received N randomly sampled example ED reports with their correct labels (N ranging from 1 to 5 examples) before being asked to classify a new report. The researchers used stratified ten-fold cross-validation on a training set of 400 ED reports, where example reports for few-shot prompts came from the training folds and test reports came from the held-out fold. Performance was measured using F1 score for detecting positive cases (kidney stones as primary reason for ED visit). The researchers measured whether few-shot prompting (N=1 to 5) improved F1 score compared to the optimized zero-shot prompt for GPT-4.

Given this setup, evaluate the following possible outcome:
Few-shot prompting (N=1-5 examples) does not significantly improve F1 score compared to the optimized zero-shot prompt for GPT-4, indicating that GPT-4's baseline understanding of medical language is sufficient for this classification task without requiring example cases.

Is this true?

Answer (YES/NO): YES